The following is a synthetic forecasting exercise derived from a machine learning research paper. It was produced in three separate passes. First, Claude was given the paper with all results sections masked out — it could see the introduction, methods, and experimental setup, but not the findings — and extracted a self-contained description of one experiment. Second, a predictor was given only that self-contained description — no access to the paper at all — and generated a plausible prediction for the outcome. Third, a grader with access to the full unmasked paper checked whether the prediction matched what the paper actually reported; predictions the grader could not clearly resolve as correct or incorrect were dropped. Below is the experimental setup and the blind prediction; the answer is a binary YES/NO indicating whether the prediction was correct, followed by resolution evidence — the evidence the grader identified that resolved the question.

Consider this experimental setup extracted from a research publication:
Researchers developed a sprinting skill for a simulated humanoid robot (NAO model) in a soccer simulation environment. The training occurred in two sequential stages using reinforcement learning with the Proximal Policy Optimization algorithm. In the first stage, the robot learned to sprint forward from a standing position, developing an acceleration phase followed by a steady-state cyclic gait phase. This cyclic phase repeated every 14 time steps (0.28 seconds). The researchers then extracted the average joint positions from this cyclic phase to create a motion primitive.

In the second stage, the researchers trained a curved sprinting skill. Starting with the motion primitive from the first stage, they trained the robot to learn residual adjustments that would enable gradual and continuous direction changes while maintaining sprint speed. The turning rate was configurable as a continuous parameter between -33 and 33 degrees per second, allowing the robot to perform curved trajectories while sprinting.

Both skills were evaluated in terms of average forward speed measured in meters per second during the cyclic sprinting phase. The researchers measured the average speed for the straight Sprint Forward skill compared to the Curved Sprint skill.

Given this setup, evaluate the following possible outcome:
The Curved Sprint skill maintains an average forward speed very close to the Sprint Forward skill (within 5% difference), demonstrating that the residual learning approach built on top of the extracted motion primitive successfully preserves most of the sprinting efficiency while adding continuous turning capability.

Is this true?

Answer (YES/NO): NO